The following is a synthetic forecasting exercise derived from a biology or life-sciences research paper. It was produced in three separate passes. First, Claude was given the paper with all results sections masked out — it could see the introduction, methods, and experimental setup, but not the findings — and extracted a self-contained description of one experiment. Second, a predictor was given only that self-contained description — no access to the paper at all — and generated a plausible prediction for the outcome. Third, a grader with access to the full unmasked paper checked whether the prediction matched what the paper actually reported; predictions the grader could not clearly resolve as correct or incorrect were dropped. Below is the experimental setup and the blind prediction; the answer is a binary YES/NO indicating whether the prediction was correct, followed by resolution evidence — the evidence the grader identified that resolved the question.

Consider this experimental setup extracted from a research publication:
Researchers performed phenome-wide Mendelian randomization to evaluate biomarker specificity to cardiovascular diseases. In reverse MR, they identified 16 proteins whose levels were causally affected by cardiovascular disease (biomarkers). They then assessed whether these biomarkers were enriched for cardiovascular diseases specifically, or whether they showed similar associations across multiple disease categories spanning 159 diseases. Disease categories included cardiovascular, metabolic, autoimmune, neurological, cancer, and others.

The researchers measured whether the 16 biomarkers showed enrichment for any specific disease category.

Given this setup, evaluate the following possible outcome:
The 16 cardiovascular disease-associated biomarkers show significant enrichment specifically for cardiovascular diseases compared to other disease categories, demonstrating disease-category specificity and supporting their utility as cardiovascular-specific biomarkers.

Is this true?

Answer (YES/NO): NO